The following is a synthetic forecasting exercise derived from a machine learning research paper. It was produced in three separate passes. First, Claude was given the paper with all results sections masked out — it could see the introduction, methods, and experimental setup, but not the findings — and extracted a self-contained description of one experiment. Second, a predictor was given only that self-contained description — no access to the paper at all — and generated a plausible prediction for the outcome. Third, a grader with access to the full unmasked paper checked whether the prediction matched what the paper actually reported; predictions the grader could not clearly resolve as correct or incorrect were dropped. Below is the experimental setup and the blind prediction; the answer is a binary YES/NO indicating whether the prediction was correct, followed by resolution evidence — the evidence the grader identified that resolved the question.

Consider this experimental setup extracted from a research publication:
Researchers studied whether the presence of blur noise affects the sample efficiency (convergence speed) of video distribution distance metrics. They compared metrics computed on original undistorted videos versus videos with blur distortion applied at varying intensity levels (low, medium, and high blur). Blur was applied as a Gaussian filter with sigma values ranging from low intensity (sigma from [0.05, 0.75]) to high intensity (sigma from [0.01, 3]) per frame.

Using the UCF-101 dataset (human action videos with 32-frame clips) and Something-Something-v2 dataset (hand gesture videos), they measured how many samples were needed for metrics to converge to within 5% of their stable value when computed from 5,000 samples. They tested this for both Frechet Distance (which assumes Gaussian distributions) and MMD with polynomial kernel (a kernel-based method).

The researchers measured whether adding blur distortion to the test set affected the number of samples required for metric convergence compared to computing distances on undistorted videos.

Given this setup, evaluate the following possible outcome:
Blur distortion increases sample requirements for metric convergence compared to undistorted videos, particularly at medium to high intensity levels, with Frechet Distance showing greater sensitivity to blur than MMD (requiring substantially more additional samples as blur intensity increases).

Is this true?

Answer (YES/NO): NO